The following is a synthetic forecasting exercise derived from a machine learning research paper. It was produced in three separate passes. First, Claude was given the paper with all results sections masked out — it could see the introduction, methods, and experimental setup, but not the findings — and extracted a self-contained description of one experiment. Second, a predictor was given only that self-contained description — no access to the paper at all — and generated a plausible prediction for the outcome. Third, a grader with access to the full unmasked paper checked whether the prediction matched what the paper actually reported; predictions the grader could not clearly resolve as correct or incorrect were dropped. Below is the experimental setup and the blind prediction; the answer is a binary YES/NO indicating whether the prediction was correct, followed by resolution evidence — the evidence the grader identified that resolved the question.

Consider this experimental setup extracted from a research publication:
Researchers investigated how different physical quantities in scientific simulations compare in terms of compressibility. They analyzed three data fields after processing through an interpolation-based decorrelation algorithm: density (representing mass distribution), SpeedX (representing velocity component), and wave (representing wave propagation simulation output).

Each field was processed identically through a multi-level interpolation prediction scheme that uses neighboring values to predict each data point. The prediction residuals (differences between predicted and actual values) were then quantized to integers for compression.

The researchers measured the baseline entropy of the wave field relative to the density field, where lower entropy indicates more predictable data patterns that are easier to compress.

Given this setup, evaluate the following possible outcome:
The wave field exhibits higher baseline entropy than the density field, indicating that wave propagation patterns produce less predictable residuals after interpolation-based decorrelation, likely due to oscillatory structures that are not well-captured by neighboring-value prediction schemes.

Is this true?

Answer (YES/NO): YES